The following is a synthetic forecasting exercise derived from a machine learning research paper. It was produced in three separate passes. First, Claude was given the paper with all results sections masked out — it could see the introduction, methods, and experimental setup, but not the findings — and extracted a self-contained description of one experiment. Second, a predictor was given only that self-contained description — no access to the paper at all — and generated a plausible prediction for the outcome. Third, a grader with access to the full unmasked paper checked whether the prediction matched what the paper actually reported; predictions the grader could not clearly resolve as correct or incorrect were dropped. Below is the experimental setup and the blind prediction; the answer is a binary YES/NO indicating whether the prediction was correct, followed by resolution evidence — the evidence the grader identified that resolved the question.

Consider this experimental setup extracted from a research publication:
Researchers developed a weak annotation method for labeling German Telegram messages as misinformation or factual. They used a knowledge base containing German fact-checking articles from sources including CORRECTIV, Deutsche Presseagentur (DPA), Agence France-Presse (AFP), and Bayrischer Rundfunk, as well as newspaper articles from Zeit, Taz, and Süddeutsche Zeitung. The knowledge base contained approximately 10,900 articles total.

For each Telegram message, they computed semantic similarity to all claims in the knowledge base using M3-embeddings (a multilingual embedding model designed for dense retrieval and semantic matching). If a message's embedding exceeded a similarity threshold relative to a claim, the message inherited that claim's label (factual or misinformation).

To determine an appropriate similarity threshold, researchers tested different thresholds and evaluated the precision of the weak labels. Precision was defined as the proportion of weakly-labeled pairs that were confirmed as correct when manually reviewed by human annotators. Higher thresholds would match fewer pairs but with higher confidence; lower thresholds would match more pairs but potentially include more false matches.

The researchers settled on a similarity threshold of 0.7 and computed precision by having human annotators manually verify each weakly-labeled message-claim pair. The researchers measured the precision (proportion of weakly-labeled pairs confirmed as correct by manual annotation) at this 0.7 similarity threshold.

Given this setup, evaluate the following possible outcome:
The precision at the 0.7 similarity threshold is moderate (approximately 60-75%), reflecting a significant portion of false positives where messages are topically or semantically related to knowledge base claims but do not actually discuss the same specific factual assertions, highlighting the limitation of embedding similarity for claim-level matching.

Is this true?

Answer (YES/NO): YES